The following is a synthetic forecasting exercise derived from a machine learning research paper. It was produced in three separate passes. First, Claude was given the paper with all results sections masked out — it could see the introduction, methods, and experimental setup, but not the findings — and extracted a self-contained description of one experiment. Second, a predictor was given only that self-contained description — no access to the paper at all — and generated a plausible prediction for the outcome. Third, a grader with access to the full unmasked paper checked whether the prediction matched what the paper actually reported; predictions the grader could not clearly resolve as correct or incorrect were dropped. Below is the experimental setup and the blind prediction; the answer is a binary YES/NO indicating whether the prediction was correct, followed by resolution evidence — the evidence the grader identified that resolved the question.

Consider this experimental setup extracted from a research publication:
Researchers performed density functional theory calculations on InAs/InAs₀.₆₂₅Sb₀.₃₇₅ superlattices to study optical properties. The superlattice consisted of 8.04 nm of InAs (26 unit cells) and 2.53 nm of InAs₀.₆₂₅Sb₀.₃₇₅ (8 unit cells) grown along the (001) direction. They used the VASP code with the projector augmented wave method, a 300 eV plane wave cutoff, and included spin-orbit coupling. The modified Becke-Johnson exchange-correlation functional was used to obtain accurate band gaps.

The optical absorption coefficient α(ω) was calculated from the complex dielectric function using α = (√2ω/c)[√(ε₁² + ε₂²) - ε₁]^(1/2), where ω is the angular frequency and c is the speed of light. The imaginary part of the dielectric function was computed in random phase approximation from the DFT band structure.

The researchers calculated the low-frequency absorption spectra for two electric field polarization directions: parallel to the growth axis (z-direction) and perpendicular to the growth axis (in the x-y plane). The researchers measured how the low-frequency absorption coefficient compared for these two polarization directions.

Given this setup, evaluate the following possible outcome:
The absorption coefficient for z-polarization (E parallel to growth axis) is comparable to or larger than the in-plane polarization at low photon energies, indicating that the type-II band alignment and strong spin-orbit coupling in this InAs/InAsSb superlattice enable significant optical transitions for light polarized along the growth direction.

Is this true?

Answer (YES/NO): NO